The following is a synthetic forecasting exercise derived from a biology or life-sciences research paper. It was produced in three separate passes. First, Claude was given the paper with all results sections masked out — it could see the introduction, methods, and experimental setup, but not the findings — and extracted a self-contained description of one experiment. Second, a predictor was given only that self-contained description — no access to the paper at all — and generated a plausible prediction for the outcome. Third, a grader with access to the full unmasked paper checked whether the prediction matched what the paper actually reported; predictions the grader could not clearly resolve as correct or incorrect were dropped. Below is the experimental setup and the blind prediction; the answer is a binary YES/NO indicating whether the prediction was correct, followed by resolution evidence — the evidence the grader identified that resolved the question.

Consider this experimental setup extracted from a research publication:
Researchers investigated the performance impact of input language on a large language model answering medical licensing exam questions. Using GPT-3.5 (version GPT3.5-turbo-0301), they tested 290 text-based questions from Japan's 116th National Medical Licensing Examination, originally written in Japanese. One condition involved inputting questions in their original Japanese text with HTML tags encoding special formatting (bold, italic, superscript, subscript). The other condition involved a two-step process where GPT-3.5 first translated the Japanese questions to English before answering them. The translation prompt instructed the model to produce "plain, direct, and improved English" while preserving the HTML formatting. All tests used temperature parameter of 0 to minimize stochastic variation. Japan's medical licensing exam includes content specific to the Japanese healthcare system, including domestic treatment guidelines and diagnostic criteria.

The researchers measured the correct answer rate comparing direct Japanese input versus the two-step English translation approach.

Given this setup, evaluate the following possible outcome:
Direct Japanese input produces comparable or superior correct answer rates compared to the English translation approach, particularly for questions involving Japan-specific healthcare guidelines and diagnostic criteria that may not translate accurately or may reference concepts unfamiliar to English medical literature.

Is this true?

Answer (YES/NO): NO